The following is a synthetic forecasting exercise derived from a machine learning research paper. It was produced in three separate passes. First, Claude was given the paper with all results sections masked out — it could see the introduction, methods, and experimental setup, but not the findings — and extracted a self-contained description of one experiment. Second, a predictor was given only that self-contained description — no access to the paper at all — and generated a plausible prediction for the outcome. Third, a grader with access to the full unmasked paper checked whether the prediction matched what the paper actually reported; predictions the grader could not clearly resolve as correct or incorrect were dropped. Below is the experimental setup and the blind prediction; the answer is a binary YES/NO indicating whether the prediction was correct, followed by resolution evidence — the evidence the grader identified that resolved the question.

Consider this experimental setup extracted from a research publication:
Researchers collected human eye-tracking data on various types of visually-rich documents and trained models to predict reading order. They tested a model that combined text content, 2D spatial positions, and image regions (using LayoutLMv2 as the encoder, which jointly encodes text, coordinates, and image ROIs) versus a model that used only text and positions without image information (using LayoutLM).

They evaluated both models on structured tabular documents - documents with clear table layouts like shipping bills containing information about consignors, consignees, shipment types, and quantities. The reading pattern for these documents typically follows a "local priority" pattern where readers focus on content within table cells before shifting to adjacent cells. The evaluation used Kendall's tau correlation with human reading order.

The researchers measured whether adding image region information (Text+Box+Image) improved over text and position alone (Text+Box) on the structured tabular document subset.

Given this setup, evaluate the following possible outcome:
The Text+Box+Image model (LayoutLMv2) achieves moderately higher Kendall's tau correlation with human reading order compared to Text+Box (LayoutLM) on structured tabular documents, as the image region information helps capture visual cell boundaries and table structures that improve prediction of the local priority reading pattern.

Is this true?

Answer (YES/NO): NO